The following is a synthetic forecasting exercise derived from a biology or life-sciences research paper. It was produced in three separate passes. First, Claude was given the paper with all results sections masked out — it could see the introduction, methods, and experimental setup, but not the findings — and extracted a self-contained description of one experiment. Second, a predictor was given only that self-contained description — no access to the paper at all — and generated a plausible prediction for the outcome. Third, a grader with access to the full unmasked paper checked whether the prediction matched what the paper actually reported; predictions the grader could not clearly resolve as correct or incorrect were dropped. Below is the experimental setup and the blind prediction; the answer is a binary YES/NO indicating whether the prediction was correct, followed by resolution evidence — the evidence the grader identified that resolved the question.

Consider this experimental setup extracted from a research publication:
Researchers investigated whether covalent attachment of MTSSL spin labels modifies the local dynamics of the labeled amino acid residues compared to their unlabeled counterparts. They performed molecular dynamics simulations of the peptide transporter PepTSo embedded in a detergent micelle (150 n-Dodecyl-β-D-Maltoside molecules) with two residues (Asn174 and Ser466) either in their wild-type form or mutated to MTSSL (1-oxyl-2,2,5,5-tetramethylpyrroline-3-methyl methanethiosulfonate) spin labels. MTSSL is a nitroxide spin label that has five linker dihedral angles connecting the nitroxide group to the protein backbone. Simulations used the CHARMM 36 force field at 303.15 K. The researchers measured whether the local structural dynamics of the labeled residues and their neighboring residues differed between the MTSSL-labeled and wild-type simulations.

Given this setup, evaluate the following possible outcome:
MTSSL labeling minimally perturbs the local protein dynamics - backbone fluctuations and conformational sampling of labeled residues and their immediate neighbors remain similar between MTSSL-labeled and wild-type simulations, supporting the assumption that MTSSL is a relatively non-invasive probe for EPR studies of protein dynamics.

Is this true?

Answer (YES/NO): NO